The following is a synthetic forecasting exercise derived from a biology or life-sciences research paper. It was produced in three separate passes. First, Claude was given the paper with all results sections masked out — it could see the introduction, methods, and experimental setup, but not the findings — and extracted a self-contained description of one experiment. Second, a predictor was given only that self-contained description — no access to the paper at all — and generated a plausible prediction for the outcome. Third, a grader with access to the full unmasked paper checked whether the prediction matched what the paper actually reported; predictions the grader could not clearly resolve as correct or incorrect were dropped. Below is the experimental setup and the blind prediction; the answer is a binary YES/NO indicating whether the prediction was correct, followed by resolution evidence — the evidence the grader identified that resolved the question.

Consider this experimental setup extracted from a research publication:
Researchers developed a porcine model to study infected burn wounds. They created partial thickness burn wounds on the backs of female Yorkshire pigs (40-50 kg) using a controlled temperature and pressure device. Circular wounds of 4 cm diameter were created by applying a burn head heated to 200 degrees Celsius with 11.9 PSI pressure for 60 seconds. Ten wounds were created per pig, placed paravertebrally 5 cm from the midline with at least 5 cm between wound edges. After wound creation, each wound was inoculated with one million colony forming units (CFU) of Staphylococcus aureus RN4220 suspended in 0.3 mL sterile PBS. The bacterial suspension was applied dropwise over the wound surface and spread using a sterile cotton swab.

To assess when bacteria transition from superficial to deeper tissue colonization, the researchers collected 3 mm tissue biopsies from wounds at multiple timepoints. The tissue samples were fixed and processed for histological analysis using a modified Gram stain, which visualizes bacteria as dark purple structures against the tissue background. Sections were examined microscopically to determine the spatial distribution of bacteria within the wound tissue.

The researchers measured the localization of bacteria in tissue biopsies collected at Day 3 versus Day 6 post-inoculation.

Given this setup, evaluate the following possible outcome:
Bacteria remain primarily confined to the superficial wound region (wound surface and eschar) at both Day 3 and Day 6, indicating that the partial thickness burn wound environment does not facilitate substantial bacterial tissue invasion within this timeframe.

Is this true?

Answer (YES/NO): NO